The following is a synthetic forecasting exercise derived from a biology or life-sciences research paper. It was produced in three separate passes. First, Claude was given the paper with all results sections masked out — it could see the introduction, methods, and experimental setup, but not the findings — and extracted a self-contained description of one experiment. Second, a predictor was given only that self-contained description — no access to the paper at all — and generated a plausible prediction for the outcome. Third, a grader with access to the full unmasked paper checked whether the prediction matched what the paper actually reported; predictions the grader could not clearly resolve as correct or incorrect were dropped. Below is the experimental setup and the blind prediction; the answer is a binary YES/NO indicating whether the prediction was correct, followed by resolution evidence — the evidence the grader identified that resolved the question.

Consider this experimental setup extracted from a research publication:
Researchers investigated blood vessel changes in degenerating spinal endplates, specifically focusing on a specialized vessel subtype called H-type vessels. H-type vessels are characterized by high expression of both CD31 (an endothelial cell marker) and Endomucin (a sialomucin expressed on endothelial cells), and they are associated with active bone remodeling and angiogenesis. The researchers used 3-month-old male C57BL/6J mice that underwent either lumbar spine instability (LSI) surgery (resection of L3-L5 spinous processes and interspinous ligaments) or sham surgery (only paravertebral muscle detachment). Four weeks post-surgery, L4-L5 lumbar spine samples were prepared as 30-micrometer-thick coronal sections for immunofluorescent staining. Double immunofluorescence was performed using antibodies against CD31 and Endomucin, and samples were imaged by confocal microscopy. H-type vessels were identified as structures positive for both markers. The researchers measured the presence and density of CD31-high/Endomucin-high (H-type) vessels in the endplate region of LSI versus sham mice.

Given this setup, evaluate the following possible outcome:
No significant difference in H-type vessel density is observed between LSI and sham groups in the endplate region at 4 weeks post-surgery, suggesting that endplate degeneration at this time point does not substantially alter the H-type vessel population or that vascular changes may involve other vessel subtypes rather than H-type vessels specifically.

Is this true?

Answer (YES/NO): NO